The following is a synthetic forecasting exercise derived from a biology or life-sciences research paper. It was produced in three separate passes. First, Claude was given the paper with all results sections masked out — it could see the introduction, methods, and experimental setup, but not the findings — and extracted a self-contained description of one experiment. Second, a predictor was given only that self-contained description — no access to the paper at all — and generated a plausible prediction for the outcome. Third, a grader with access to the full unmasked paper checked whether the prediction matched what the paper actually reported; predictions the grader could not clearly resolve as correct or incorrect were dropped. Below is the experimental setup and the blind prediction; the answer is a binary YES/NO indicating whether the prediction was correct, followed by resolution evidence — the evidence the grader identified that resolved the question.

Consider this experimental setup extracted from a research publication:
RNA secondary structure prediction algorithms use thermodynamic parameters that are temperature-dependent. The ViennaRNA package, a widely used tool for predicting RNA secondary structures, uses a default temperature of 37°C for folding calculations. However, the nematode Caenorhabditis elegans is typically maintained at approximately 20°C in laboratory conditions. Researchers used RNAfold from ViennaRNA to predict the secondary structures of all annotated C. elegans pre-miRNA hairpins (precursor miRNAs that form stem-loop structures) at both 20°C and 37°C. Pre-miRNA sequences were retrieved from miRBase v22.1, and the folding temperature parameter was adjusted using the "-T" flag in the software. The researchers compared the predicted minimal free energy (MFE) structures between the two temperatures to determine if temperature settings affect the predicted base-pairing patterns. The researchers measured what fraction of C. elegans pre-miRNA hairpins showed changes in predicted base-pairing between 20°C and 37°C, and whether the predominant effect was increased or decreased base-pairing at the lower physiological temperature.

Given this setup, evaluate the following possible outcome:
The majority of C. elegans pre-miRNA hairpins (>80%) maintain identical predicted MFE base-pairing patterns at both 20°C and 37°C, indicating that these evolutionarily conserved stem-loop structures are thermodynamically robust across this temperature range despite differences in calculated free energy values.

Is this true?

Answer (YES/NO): NO